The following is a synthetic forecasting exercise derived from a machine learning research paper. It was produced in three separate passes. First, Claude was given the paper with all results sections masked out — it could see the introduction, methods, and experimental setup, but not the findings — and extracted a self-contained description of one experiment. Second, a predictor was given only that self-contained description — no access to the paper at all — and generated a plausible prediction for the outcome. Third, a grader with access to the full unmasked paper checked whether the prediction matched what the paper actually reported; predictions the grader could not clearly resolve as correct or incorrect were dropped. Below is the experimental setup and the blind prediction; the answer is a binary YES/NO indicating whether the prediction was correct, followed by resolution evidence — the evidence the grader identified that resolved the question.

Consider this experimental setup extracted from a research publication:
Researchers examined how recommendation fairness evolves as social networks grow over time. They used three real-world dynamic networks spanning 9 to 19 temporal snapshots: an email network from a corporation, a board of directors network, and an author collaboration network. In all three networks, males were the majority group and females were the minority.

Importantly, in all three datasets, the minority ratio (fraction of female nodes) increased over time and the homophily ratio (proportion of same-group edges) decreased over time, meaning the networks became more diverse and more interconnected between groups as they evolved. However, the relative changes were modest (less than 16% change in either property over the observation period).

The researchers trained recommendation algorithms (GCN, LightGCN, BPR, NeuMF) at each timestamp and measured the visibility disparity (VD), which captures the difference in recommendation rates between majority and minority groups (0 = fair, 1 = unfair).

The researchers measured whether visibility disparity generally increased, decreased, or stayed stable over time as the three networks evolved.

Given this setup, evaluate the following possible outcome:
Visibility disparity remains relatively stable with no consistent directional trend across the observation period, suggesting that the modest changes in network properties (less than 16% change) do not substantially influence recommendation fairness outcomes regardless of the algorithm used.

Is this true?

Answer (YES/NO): NO